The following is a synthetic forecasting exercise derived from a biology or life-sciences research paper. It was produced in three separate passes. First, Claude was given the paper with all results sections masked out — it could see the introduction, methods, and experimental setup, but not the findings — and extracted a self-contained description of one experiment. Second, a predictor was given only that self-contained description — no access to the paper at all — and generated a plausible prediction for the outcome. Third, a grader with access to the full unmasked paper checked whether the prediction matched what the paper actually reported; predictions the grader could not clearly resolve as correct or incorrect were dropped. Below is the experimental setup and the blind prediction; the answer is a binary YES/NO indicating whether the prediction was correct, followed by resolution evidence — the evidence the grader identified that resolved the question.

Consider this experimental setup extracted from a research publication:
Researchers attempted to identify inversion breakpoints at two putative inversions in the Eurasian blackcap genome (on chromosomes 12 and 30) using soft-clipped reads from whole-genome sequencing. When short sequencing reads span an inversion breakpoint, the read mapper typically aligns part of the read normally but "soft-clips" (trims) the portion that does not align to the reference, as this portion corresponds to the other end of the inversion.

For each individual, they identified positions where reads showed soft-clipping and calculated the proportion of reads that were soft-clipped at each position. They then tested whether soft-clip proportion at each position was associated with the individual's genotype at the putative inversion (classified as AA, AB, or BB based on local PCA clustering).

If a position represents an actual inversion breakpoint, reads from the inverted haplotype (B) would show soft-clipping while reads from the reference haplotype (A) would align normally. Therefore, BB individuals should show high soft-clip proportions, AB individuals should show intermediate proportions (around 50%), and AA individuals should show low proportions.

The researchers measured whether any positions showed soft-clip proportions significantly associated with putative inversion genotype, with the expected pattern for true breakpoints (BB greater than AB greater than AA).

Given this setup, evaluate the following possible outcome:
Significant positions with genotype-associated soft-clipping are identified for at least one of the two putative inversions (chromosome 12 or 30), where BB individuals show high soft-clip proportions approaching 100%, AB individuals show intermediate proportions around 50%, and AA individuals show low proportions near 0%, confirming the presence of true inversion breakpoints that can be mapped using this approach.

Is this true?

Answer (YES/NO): NO